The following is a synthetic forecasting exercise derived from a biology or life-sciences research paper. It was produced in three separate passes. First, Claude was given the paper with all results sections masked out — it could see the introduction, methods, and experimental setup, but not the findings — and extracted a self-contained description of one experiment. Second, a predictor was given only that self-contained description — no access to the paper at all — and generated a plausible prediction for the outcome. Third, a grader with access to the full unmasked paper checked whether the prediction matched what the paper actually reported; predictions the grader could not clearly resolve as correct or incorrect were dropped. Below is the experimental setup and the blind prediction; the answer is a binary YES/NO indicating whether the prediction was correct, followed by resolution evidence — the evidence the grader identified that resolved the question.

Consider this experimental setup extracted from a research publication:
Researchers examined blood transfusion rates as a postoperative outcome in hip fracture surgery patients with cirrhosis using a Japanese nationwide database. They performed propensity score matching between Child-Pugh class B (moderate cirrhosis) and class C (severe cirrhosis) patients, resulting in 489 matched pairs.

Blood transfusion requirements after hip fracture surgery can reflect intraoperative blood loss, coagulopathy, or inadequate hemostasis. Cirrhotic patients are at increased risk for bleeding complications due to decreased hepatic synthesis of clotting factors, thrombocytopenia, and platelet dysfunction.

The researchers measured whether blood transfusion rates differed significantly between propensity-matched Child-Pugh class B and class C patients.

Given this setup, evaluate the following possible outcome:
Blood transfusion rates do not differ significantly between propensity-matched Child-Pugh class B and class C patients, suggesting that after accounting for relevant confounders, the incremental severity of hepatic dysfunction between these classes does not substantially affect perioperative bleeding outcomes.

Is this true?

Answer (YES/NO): NO